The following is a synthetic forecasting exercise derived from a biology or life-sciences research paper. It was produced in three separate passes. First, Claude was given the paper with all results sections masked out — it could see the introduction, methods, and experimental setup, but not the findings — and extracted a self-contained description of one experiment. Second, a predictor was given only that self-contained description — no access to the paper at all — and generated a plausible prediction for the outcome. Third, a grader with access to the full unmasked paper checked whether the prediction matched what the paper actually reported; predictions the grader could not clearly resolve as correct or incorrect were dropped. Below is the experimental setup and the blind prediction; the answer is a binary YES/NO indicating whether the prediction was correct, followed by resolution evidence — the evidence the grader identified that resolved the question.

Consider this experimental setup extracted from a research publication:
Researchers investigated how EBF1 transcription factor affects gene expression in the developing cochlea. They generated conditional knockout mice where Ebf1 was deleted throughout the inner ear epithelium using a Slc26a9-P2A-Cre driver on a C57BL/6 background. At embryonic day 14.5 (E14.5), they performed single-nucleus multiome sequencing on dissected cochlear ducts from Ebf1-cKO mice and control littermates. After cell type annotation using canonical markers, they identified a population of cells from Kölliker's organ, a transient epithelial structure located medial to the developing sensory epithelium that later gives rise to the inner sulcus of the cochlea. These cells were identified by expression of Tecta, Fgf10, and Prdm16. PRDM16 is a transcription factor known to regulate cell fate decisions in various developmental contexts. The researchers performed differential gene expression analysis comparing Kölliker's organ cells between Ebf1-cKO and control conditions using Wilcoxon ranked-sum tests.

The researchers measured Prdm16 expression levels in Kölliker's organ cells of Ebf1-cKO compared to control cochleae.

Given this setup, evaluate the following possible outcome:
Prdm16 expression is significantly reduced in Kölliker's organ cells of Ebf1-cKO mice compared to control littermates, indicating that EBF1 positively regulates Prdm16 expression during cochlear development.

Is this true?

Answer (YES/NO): YES